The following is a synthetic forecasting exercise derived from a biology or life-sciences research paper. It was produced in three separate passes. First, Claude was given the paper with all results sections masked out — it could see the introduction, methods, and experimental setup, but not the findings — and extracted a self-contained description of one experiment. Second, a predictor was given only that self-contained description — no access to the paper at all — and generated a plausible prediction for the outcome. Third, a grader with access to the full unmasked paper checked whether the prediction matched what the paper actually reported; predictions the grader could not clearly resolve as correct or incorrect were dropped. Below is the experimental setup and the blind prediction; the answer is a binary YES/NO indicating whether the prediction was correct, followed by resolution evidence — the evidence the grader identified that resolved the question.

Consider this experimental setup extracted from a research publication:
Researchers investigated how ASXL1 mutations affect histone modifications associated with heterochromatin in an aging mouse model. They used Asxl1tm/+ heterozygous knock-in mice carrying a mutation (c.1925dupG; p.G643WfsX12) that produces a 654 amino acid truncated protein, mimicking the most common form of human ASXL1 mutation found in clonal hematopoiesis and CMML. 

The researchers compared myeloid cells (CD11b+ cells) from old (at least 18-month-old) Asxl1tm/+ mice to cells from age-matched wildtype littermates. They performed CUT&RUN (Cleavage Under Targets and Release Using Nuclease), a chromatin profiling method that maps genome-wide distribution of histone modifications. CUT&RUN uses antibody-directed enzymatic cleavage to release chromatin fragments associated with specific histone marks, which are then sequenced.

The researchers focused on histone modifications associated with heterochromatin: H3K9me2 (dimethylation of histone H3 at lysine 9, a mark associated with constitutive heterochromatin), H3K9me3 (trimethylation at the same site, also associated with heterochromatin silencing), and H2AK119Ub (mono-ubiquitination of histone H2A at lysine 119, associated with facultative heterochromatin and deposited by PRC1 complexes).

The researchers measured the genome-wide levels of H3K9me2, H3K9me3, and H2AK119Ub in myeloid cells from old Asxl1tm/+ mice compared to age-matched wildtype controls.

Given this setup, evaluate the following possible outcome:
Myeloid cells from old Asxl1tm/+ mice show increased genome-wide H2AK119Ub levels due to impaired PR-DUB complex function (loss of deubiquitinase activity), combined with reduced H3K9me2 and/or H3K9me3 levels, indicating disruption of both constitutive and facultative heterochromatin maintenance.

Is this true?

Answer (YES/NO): NO